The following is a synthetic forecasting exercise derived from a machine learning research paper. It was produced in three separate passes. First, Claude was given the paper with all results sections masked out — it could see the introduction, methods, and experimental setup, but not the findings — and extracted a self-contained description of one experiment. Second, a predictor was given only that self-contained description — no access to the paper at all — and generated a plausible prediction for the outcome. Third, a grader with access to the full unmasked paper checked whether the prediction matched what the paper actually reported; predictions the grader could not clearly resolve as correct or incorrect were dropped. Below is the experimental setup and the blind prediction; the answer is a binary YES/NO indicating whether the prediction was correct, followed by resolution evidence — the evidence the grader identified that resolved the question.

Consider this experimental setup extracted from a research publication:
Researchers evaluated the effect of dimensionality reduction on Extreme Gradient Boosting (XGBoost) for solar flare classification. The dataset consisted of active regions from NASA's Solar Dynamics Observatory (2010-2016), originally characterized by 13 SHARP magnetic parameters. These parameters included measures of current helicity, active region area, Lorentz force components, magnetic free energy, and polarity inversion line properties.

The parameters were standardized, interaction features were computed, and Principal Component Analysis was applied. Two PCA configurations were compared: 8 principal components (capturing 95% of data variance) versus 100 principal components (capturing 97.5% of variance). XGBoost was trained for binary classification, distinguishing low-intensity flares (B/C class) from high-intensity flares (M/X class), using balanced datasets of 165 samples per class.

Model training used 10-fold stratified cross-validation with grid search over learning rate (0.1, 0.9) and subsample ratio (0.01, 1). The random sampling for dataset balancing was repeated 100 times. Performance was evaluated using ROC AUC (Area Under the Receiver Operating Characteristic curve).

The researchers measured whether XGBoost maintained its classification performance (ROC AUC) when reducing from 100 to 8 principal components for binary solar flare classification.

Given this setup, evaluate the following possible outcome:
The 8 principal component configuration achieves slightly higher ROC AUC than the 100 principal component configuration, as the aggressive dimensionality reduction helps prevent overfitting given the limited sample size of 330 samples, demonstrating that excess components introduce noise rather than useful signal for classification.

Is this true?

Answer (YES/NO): NO